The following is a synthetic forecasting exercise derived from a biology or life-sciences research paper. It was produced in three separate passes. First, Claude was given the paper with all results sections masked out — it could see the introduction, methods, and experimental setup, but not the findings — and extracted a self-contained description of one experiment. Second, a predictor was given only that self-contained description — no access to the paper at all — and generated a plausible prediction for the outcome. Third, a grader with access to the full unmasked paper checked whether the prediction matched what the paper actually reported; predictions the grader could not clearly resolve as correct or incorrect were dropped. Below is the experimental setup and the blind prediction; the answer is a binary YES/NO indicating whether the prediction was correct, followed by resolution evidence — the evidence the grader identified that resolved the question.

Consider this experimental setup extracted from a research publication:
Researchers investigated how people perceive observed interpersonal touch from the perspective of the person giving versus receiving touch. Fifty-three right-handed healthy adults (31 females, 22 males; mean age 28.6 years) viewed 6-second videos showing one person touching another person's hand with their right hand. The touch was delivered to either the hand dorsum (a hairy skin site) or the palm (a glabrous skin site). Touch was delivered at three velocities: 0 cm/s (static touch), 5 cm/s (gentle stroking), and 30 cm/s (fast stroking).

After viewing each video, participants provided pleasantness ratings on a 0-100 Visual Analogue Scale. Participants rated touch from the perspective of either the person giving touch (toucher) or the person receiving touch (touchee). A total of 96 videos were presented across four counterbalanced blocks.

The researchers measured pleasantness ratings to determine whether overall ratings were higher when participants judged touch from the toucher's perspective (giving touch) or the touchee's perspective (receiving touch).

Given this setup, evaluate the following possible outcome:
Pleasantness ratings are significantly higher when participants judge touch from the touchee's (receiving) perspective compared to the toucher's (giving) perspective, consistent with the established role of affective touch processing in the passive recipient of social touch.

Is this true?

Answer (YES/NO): NO